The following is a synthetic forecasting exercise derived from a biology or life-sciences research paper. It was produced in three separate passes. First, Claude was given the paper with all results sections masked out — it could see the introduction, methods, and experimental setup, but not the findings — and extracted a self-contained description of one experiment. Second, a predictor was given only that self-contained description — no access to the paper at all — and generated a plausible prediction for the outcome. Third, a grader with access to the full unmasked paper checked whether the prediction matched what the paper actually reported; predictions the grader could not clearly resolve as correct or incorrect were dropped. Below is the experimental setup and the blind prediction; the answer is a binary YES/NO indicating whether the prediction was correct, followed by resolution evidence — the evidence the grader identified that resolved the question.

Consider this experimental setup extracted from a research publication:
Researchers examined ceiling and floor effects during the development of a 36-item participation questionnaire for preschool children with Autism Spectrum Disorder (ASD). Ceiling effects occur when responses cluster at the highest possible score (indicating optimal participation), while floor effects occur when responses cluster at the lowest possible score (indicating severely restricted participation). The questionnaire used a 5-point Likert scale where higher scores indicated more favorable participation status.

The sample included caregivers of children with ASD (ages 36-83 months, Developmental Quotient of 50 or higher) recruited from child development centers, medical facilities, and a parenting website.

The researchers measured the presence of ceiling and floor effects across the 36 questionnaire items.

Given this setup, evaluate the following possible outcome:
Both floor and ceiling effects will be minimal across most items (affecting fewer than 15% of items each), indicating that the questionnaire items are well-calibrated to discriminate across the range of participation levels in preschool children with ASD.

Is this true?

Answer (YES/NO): NO